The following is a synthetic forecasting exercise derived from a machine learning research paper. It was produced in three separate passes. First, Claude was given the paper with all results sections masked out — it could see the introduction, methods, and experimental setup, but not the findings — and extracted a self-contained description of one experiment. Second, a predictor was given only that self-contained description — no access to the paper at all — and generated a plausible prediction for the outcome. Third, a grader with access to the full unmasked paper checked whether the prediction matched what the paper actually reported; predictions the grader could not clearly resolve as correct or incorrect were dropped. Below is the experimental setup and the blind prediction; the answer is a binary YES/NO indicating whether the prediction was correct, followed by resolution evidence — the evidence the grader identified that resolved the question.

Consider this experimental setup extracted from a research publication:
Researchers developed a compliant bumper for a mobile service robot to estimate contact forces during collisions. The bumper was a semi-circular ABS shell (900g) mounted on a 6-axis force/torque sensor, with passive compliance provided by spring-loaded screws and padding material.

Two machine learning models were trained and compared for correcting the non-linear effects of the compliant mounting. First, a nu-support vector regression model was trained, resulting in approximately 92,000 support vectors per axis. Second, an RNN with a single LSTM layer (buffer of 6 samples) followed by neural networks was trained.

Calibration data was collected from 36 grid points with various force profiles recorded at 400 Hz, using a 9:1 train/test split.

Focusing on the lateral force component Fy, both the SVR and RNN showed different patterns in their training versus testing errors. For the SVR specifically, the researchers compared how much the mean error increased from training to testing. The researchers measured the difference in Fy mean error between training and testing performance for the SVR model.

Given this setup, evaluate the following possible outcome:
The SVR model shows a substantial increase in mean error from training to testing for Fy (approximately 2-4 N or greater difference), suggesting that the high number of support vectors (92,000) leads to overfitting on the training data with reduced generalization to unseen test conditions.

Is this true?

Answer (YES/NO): YES